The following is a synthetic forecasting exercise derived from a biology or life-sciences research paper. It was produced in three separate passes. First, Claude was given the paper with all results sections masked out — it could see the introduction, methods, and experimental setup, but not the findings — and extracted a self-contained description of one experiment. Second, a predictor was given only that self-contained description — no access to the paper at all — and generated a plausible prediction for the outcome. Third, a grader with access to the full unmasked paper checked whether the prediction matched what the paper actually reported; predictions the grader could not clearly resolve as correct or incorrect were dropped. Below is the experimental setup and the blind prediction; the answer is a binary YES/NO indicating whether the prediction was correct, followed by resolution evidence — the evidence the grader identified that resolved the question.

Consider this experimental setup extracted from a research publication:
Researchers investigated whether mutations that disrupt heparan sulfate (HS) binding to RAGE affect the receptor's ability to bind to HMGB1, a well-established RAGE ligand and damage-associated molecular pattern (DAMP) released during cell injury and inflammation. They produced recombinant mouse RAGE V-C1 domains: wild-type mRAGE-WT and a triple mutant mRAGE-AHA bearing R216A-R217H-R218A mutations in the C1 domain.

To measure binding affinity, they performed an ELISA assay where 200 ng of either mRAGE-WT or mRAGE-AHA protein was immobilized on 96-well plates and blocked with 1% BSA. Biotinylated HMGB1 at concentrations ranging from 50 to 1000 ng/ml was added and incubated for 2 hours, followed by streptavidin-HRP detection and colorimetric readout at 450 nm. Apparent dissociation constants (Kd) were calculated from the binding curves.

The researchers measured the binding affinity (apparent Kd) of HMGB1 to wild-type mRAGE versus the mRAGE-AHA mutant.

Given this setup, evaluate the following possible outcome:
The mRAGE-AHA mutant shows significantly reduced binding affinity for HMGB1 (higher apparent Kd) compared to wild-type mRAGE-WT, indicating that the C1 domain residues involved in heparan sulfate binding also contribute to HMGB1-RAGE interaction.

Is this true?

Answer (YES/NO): NO